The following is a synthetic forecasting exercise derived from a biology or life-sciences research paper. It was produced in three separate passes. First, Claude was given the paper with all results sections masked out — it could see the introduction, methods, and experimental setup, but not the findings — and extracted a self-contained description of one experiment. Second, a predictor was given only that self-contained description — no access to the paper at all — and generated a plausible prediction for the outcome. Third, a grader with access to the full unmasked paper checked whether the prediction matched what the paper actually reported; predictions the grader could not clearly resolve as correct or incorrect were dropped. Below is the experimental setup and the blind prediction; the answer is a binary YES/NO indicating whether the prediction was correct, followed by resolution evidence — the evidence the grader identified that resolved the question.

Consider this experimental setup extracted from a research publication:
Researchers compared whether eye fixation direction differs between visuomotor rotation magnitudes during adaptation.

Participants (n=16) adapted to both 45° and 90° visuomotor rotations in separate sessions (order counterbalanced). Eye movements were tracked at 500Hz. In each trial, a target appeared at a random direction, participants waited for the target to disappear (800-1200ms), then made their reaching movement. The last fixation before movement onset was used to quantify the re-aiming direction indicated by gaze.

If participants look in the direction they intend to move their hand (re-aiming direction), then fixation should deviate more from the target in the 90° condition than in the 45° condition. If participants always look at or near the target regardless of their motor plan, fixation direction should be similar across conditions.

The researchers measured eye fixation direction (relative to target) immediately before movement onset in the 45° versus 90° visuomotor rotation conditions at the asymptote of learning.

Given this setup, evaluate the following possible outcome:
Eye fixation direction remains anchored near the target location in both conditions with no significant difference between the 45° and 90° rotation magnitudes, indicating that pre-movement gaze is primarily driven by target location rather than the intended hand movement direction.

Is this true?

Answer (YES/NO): NO